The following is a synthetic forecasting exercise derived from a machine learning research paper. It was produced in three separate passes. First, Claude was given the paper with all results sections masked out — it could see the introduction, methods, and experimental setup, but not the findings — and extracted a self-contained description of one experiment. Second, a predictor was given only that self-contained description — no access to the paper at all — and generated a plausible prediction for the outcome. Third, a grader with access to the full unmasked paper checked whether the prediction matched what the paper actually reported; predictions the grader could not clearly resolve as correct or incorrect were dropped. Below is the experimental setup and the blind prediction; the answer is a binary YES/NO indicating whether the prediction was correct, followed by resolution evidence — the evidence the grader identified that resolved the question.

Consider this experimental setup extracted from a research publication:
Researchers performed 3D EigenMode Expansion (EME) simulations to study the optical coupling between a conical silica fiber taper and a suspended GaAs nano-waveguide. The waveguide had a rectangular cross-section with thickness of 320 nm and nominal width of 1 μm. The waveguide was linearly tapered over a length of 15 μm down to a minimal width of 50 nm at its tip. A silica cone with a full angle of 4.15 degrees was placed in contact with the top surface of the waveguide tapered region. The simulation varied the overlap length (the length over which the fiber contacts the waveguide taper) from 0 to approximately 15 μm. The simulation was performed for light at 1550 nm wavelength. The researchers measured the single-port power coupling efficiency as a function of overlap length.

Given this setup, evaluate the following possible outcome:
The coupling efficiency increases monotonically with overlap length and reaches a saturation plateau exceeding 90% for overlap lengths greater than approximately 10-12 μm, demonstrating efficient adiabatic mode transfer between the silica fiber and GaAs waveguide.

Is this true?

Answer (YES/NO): NO